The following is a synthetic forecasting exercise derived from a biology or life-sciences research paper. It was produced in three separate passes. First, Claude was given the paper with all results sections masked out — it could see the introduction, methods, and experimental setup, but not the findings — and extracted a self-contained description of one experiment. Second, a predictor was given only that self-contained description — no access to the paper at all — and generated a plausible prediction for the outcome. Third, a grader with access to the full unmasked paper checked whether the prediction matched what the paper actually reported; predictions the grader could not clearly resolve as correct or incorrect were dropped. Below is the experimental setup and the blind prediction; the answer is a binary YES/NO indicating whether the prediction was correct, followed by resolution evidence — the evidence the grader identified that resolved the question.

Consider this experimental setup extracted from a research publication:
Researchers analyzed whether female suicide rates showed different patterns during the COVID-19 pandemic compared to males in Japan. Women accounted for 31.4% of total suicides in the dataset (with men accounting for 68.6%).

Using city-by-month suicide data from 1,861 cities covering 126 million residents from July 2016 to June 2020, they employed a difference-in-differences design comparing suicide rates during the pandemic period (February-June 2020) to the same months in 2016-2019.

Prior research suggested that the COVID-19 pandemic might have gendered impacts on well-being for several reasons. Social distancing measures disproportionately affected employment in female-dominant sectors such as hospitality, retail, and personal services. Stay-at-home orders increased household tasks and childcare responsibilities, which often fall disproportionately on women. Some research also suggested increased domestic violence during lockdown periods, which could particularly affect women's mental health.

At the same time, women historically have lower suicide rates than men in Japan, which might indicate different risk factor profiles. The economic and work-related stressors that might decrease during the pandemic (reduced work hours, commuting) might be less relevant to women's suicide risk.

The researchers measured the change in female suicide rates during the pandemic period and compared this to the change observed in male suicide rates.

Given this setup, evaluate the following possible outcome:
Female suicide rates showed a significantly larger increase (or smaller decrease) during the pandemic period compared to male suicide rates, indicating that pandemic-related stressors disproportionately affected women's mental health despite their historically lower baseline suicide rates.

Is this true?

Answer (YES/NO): YES